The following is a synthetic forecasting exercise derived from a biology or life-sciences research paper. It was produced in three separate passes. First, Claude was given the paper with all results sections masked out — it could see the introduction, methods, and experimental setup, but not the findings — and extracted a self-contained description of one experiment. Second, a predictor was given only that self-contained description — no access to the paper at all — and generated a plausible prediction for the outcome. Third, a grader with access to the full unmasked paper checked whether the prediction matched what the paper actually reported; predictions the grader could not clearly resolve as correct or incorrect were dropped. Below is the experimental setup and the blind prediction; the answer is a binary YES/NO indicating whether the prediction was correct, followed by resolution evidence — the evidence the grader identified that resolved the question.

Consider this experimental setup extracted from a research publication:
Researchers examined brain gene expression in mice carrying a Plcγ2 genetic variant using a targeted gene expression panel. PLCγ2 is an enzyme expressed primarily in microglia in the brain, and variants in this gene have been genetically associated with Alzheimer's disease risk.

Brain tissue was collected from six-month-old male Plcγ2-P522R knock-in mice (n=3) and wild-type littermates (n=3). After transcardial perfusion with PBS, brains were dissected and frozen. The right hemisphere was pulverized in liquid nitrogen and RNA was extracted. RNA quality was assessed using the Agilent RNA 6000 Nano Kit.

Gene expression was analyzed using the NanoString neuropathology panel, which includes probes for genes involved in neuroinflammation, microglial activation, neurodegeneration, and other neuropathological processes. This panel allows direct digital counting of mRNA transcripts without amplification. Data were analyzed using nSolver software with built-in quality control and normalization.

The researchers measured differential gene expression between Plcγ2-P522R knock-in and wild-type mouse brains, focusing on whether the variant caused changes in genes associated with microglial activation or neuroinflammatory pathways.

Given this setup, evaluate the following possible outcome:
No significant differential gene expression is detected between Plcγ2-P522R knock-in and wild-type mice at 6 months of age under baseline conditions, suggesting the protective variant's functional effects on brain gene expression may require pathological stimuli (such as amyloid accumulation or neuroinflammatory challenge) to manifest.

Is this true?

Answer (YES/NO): NO